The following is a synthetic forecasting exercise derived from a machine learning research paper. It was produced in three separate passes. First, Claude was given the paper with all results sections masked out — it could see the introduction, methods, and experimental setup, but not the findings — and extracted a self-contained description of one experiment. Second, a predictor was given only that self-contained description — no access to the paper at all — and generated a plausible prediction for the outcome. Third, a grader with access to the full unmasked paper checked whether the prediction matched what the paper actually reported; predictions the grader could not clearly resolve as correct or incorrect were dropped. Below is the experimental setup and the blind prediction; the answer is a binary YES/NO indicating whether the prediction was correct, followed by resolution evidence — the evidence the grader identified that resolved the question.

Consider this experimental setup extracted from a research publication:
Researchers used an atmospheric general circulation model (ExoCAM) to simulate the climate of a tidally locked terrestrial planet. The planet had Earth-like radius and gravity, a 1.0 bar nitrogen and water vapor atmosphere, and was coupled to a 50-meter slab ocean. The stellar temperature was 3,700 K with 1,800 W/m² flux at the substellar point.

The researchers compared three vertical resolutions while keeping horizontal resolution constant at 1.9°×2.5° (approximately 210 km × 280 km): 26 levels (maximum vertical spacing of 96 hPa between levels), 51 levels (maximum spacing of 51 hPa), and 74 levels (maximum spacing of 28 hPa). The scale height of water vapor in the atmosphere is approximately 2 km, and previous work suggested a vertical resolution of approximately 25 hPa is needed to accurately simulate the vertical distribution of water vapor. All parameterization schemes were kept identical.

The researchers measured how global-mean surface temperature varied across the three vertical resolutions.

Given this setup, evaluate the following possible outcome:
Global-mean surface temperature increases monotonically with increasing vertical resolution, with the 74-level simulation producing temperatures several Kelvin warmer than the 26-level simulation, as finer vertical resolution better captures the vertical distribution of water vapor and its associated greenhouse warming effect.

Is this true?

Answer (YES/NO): NO